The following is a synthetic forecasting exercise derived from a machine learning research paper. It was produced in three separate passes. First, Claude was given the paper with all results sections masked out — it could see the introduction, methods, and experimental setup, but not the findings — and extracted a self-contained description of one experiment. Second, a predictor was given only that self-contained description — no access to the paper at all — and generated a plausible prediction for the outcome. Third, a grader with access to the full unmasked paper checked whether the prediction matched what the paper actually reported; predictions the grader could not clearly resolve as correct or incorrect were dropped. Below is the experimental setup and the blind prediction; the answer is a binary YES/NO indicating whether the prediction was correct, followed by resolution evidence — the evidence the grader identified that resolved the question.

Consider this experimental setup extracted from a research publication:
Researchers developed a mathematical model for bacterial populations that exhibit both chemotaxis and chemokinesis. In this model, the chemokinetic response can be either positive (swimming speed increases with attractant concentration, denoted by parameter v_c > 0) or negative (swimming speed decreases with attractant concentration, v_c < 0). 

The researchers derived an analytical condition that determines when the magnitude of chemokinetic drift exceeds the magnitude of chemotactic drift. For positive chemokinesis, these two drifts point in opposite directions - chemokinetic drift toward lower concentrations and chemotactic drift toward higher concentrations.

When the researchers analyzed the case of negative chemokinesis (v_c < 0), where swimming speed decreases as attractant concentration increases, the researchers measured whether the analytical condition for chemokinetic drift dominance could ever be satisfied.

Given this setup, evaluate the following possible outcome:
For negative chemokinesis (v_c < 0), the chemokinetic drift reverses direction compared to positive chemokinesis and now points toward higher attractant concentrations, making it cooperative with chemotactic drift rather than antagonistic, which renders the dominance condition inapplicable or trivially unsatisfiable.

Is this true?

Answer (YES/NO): YES